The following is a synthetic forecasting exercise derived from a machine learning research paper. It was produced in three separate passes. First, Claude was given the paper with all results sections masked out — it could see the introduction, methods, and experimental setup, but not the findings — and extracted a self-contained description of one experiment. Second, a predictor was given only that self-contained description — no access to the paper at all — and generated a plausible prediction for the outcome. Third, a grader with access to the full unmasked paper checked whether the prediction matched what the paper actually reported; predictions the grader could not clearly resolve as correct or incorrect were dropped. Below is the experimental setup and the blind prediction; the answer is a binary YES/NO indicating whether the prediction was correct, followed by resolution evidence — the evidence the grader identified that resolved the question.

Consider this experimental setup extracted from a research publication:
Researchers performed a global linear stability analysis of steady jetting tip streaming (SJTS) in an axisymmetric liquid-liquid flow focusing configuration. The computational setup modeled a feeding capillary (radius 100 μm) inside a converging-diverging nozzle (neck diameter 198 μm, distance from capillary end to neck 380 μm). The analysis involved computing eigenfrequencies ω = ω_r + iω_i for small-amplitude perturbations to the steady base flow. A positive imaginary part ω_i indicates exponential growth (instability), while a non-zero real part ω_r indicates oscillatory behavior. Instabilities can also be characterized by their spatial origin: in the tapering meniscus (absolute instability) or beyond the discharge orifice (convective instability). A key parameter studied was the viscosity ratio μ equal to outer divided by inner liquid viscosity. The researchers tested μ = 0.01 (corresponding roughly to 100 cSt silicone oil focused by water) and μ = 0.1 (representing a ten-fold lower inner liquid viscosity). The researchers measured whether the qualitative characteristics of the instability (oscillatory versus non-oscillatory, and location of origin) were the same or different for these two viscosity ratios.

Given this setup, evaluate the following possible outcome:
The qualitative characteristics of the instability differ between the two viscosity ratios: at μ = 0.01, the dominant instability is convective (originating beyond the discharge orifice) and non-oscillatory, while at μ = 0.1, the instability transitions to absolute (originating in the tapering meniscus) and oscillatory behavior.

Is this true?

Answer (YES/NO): NO